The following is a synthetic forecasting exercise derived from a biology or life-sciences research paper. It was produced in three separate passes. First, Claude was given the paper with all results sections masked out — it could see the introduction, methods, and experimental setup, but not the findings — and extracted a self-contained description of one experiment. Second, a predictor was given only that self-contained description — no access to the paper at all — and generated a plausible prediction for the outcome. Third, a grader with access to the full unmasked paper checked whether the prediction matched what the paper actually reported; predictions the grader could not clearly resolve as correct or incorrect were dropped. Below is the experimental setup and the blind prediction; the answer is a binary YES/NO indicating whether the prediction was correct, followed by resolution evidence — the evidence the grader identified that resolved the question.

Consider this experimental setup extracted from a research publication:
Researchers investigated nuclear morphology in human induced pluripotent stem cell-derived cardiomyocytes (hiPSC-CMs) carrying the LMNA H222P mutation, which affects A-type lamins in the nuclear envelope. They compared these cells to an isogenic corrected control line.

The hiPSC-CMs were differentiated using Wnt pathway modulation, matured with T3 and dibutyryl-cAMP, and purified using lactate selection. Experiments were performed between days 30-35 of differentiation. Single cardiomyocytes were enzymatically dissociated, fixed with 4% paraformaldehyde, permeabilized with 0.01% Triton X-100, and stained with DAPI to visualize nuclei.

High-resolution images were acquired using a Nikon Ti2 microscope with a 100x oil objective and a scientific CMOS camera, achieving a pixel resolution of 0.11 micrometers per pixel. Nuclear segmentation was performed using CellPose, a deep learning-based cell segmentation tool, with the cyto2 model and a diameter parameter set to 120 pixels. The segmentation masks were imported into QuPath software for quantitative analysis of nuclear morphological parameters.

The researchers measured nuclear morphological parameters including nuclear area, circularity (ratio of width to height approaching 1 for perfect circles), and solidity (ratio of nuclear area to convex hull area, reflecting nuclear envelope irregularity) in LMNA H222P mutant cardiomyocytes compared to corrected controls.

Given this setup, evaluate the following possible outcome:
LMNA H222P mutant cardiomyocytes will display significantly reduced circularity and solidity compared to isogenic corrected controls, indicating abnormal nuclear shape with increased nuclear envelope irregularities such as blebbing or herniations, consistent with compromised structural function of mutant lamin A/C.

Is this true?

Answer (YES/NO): NO